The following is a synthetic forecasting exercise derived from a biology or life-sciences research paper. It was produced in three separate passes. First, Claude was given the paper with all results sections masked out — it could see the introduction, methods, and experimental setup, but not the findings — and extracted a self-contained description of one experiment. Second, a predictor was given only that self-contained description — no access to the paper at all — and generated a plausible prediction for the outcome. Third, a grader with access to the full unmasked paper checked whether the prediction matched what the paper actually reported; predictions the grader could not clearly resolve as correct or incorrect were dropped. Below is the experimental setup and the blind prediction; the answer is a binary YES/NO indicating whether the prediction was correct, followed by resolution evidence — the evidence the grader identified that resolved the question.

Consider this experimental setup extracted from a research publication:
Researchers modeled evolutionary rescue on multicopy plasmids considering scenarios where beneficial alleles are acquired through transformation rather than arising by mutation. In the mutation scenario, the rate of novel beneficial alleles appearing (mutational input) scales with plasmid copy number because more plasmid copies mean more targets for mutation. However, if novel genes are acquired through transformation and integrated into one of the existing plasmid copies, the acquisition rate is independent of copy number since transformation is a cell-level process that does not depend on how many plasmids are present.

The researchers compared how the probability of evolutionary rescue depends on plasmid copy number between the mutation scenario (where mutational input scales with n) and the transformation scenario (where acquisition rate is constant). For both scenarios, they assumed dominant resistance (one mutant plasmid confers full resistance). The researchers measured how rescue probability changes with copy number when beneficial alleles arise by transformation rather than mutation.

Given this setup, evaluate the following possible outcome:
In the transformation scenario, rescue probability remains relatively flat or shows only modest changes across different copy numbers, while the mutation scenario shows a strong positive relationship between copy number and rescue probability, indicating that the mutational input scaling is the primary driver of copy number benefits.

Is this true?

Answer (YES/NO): NO